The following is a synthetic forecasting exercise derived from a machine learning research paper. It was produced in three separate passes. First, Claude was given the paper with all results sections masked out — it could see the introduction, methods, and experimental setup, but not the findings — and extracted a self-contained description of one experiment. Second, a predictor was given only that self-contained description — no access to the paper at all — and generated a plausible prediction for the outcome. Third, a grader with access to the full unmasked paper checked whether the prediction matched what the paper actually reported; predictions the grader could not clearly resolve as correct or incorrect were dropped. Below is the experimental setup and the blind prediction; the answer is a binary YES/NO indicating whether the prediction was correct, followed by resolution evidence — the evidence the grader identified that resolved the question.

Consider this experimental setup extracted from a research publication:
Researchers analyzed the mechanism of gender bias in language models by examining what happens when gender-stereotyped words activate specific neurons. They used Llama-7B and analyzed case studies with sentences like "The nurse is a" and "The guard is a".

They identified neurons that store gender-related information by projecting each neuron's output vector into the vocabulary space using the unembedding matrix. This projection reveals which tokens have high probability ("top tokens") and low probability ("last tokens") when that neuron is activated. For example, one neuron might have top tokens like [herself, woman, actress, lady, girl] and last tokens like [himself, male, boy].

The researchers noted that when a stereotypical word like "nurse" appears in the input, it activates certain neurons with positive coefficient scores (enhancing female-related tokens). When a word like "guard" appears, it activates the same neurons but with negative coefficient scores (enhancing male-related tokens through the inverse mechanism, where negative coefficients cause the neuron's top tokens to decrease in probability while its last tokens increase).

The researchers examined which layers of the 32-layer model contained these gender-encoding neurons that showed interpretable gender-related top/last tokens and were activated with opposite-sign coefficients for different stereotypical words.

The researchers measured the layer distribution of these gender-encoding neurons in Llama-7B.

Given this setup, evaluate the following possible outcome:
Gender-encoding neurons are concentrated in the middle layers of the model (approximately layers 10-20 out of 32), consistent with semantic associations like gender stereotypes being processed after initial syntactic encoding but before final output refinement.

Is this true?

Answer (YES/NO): YES